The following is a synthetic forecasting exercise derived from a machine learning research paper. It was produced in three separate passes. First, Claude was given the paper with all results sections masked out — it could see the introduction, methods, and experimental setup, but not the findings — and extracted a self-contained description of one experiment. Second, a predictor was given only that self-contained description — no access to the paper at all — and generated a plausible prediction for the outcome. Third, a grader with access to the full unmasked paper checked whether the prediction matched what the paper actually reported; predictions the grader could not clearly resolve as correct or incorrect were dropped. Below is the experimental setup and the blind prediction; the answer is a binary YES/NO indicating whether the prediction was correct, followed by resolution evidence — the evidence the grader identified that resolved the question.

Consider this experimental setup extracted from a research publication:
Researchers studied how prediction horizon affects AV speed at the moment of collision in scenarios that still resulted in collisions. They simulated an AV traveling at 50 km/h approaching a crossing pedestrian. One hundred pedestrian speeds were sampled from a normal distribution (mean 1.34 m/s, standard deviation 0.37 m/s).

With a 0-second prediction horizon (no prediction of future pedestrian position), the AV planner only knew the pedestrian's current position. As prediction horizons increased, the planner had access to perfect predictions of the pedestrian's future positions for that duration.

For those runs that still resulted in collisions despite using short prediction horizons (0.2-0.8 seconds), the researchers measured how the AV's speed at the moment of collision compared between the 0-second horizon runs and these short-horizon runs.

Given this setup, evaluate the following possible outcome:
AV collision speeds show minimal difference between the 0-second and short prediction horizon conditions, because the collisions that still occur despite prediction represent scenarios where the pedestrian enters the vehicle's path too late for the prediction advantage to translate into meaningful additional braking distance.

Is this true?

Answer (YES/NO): NO